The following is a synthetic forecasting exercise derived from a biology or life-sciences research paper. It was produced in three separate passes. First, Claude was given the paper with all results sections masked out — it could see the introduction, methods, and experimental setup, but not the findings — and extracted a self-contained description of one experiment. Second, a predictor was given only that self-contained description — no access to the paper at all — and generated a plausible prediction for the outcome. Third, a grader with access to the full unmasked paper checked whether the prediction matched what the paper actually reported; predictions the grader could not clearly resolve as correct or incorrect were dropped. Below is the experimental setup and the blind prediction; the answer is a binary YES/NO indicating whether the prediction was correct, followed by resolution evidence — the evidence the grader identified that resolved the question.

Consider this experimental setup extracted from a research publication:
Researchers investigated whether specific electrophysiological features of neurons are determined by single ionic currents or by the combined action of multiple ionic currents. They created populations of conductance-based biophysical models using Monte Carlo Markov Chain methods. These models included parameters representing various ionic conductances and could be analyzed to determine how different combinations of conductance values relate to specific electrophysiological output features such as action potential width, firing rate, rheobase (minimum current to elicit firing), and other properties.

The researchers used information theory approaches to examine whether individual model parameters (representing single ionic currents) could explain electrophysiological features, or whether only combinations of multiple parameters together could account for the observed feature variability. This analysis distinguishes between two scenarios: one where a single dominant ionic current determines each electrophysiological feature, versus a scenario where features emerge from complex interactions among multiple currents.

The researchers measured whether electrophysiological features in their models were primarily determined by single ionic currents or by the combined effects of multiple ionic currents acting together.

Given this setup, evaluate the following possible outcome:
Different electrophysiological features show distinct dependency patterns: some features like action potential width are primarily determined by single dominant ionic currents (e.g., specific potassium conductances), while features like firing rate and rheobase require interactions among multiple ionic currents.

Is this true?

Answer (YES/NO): NO